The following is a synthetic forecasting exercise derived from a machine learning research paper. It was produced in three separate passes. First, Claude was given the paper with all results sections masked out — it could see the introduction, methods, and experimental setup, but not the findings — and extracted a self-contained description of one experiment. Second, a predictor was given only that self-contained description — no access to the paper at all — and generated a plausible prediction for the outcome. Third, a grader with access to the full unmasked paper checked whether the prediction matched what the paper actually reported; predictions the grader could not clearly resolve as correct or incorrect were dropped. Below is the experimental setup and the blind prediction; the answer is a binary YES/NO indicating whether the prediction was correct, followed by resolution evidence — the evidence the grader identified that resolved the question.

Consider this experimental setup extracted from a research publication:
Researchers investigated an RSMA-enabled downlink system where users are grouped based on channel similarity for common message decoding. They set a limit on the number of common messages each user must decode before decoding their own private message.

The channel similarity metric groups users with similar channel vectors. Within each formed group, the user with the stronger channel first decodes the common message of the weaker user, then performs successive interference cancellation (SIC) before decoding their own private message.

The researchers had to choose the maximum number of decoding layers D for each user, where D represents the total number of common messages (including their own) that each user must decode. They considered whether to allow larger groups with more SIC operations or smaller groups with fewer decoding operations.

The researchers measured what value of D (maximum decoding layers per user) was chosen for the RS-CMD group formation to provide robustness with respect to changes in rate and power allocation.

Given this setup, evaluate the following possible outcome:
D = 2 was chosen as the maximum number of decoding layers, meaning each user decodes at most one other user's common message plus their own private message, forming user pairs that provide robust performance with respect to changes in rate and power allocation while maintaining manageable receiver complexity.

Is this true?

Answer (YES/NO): NO